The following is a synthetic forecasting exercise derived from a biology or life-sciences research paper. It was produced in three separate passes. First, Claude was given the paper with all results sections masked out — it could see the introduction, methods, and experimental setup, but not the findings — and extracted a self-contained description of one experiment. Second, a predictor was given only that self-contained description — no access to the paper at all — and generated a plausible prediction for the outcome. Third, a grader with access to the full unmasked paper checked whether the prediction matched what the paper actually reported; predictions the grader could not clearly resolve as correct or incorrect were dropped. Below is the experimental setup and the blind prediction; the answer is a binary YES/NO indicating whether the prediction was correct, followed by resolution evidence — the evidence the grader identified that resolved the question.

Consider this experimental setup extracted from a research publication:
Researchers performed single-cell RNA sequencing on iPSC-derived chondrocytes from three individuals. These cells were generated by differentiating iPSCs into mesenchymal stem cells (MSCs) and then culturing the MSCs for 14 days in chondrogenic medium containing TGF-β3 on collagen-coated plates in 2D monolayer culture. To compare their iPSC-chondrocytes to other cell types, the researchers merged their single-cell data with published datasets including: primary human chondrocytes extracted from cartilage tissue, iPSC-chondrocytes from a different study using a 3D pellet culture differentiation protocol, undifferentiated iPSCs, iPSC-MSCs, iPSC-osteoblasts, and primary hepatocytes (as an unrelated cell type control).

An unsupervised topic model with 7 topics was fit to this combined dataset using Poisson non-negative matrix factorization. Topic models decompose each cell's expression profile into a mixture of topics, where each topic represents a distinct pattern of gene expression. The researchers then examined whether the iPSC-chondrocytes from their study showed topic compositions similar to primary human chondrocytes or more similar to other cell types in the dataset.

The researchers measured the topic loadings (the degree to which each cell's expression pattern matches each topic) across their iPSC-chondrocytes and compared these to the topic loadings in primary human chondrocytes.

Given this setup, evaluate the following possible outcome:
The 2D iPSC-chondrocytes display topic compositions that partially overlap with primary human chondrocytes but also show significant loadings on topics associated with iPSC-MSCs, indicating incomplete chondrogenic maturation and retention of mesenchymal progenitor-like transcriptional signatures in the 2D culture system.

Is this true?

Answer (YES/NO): YES